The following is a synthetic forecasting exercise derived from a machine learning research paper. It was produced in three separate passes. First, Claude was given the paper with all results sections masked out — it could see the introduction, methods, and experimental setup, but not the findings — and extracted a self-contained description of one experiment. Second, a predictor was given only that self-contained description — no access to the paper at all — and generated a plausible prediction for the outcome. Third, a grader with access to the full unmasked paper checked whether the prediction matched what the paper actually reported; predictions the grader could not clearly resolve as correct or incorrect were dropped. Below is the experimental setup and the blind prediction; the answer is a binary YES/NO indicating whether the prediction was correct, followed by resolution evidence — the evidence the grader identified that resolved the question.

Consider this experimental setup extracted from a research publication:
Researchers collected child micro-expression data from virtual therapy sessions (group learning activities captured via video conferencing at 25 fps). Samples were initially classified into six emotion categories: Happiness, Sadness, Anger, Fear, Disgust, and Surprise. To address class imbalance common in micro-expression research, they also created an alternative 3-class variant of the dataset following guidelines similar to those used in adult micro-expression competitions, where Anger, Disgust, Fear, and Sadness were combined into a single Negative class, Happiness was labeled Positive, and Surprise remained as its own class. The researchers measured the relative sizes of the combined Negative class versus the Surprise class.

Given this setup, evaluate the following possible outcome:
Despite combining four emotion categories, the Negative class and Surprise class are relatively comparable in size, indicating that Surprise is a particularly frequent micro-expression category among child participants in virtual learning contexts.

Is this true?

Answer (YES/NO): YES